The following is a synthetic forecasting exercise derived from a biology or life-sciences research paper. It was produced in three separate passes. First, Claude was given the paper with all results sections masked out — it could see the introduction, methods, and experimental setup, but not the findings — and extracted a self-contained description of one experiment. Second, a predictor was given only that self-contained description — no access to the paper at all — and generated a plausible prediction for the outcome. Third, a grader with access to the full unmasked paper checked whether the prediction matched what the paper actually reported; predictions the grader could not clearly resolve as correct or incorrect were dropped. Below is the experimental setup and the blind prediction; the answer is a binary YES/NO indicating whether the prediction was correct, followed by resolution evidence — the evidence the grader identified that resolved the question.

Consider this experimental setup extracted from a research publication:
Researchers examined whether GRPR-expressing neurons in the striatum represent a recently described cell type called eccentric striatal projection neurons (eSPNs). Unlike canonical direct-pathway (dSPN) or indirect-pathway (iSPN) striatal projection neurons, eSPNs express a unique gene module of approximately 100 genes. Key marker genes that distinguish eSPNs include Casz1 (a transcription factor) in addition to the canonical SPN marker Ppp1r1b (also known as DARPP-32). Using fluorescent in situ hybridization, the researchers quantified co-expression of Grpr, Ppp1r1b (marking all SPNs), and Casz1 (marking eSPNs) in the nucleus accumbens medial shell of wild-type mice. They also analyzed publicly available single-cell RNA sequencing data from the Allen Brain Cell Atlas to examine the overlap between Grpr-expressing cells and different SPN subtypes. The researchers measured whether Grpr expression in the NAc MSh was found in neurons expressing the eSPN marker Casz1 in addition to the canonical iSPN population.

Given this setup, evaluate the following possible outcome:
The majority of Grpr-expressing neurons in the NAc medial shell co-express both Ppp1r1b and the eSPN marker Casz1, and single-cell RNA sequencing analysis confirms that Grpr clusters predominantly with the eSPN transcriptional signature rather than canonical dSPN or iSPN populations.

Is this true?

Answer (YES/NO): NO